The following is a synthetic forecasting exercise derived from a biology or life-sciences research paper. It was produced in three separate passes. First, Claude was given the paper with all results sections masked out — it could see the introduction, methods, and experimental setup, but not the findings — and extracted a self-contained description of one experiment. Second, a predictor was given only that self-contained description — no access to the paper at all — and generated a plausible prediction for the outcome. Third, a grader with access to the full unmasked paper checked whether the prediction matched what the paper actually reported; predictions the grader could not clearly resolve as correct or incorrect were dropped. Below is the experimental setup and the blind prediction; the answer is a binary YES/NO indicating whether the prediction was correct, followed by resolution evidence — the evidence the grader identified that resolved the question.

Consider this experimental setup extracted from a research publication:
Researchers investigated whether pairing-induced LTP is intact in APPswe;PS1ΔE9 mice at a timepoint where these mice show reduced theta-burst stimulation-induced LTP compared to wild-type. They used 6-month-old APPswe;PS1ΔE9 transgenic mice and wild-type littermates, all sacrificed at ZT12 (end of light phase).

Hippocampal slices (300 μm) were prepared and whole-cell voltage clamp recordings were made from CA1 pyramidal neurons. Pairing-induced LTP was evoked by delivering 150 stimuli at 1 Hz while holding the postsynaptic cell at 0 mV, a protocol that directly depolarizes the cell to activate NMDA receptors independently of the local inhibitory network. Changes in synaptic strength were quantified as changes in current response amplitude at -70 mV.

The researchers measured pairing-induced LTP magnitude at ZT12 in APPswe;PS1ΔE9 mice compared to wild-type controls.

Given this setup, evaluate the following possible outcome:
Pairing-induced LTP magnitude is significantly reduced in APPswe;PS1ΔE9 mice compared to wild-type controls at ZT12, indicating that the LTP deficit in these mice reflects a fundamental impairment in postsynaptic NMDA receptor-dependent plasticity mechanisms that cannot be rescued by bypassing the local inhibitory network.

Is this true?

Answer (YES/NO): NO